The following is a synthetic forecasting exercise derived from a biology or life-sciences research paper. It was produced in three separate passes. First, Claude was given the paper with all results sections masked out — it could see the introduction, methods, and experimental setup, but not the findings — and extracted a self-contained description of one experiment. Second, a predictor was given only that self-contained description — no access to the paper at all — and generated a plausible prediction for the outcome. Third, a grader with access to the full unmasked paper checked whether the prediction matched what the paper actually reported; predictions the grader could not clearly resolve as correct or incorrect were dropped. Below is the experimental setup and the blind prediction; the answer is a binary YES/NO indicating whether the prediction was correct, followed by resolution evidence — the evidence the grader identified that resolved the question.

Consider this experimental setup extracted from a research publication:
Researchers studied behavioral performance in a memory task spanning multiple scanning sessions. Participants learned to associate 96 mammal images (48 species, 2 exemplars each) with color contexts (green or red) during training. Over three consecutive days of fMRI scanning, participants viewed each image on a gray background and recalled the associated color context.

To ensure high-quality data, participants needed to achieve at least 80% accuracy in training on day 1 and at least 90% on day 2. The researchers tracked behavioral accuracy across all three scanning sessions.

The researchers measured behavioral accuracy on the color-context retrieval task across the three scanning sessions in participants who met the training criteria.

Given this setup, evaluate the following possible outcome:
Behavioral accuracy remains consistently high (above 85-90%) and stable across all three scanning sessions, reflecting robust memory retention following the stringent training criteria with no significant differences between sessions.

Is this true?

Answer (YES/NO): NO